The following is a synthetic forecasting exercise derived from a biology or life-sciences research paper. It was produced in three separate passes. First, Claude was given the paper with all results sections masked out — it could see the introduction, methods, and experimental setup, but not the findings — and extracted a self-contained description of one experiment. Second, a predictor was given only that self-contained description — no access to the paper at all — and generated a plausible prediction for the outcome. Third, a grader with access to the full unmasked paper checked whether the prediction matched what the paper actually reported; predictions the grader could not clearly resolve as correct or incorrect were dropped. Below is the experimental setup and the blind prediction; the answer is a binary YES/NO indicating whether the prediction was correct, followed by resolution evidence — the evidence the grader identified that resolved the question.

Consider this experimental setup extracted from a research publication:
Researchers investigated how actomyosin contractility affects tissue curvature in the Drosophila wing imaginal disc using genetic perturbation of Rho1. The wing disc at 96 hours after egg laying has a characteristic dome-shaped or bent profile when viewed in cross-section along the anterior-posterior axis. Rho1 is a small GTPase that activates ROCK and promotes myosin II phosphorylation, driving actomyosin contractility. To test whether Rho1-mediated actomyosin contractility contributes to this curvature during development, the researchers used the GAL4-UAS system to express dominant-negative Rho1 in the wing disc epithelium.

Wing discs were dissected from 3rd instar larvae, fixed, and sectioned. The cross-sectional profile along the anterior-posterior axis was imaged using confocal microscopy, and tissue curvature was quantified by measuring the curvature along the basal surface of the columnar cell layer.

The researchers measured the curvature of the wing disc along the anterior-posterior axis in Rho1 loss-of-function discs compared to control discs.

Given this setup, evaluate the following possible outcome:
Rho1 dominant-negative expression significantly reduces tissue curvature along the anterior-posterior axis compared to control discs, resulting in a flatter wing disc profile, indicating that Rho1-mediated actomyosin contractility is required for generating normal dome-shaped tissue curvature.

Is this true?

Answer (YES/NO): YES